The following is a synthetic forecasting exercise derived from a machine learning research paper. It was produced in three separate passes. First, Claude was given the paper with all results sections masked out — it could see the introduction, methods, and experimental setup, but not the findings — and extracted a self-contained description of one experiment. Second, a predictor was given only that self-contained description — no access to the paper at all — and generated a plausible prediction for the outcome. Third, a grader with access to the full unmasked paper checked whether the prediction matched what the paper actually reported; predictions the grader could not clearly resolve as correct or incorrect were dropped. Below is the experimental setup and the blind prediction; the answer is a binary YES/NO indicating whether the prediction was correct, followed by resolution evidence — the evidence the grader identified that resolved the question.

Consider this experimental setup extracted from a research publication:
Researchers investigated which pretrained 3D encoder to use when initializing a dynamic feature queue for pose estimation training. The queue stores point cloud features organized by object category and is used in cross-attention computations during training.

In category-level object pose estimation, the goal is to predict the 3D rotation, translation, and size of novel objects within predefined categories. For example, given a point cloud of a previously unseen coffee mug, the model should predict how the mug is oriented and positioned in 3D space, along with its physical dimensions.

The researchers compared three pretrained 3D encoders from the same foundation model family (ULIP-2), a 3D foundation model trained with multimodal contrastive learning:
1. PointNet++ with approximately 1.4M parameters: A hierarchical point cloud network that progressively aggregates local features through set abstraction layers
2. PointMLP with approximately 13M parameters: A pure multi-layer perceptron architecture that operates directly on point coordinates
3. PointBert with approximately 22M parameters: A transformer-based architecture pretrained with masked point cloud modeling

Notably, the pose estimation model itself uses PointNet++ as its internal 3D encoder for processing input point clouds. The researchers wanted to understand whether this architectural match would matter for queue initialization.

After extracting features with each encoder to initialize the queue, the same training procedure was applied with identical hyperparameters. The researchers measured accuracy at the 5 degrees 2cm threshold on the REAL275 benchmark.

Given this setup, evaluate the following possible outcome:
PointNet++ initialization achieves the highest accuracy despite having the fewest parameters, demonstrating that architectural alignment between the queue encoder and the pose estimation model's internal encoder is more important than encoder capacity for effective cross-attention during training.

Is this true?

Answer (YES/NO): YES